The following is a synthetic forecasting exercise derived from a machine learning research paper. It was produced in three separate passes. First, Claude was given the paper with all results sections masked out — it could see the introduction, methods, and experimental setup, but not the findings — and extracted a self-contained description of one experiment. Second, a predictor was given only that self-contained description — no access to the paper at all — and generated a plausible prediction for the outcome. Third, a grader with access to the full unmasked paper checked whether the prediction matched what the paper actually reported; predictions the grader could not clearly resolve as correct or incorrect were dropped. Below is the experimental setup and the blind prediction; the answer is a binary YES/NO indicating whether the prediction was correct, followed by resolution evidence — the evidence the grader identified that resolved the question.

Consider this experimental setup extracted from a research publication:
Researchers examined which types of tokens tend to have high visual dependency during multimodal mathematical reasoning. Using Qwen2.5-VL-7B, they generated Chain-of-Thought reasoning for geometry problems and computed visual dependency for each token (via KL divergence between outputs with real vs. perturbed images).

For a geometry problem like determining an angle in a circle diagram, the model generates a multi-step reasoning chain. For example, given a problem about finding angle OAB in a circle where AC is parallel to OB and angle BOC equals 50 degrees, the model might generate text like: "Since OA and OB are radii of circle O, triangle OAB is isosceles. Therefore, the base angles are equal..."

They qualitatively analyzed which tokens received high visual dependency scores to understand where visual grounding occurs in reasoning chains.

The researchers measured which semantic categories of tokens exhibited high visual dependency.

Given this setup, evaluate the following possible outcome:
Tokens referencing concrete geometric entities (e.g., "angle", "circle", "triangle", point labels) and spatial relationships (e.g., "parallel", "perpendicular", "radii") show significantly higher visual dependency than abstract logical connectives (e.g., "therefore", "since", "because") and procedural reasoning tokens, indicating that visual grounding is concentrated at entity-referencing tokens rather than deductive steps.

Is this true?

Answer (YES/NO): NO